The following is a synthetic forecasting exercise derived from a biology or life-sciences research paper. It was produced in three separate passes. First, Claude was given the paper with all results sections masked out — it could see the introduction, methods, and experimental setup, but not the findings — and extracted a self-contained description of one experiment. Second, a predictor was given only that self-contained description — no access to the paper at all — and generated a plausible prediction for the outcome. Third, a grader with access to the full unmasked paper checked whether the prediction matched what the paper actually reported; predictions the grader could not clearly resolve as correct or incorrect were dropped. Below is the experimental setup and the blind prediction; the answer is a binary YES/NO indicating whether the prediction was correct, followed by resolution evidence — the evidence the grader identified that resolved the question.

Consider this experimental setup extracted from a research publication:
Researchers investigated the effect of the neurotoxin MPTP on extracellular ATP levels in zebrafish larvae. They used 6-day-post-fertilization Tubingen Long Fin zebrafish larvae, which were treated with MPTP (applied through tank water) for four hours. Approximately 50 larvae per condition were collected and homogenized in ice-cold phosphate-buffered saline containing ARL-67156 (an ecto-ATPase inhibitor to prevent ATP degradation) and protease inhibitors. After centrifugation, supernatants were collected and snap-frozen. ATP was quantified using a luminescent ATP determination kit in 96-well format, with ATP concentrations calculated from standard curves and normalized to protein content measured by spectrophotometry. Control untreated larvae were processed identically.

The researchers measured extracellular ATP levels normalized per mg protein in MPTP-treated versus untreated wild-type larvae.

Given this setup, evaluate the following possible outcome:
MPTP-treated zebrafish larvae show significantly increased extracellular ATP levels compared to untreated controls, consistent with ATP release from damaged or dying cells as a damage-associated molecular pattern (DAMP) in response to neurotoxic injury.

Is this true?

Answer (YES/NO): NO